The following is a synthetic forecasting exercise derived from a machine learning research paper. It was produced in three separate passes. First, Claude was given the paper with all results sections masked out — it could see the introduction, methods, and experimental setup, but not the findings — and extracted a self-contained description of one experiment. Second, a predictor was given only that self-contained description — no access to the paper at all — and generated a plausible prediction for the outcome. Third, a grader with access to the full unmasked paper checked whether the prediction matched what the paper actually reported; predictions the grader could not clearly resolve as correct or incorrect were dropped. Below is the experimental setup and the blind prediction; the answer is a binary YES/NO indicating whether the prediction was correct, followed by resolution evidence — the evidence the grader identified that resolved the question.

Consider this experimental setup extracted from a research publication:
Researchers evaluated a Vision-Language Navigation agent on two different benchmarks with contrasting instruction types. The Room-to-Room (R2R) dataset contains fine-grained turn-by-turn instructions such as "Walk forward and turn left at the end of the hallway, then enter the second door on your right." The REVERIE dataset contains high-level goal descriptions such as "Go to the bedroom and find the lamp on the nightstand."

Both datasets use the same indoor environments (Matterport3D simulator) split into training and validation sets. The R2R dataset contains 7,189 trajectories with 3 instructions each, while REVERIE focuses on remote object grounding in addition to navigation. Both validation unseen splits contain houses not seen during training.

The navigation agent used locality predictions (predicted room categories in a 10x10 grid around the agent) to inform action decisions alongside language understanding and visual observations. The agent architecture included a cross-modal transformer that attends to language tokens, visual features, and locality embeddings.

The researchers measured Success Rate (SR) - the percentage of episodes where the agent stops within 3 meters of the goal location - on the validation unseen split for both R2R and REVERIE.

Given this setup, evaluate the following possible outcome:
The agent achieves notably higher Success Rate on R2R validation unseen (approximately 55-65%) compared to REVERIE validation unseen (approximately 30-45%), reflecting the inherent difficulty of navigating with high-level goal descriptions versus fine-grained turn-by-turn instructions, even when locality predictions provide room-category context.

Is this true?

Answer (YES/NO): NO